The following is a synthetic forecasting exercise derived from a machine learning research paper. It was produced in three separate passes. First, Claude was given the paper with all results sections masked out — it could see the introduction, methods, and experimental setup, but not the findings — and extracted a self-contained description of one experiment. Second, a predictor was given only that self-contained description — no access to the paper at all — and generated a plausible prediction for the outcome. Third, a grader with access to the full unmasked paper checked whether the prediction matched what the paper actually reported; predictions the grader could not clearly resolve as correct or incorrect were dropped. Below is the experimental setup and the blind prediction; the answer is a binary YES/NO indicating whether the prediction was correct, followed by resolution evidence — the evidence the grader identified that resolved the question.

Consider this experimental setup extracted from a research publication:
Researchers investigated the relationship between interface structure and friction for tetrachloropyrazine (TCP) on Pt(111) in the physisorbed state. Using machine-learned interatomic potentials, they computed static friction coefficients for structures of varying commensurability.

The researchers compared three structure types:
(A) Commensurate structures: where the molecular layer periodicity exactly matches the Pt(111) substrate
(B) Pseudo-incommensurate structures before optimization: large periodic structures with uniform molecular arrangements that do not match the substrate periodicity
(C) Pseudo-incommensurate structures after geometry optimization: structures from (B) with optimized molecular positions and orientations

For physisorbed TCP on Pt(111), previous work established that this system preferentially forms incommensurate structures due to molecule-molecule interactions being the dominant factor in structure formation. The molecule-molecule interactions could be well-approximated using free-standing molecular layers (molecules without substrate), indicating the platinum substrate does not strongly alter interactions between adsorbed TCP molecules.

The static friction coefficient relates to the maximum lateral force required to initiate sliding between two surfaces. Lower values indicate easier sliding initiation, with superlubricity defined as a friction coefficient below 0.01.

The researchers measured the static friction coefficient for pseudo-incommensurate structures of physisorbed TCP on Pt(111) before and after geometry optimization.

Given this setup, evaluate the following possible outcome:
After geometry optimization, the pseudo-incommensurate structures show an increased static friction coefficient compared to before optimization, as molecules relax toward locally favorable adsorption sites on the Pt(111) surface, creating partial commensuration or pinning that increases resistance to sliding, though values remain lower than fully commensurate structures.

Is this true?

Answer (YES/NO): NO